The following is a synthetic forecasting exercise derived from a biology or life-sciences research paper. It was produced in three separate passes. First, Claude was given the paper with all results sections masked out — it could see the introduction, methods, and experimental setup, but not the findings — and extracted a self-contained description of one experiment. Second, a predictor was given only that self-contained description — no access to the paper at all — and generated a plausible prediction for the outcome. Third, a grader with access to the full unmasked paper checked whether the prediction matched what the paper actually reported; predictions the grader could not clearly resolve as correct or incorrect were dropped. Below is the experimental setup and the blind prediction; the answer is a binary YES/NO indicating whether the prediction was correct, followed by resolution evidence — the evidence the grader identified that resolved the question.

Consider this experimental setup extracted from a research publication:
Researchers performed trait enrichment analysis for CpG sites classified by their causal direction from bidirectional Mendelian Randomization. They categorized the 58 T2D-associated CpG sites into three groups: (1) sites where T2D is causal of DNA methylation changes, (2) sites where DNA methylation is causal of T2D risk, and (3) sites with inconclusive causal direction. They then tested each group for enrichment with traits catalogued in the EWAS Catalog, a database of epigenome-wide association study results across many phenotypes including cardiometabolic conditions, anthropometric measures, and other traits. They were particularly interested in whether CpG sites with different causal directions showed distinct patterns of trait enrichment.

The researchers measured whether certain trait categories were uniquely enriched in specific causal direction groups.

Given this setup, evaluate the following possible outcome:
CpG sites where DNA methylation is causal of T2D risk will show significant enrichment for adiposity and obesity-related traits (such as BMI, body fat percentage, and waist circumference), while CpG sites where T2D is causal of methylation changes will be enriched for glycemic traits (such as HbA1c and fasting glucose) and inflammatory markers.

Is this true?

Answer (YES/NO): NO